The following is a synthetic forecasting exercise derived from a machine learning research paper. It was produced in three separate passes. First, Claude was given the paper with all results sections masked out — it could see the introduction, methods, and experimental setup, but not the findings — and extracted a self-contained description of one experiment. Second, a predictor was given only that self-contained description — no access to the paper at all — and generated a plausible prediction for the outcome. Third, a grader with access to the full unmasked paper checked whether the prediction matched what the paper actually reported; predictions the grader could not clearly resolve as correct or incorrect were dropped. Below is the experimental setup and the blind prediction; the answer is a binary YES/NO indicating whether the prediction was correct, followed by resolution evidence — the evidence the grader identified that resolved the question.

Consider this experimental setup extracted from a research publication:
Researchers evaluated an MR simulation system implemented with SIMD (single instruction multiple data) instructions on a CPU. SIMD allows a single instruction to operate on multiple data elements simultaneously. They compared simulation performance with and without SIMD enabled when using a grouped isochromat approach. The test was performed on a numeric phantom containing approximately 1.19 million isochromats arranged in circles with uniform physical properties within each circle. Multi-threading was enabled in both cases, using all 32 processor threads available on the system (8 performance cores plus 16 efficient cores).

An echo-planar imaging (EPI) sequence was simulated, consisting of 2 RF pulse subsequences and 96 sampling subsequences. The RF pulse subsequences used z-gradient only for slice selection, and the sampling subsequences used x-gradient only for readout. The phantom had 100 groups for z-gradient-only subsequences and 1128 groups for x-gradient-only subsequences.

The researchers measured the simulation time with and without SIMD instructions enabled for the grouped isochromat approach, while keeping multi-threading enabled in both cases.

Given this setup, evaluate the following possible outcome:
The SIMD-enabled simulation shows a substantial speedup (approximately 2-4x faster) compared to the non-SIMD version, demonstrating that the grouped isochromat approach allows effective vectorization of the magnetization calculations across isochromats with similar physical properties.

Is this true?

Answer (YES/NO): NO